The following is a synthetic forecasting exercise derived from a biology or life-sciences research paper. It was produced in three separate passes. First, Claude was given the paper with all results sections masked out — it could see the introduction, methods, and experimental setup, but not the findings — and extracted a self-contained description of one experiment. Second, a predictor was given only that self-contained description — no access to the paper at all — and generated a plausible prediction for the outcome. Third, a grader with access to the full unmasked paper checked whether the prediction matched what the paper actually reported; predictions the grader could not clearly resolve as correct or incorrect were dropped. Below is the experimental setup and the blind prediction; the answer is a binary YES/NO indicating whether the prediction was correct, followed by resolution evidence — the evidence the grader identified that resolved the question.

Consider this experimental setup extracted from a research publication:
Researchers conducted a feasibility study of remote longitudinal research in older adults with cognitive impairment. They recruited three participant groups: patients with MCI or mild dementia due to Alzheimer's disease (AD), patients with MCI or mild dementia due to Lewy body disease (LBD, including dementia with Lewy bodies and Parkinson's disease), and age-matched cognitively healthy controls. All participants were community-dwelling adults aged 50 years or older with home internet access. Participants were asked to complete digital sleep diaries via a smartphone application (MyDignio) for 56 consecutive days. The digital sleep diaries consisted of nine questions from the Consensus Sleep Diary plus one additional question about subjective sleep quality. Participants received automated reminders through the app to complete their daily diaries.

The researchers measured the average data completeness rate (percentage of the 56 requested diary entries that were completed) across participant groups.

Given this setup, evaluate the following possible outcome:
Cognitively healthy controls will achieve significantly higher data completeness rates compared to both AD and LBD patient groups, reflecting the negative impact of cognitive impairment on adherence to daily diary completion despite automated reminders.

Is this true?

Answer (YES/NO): NO